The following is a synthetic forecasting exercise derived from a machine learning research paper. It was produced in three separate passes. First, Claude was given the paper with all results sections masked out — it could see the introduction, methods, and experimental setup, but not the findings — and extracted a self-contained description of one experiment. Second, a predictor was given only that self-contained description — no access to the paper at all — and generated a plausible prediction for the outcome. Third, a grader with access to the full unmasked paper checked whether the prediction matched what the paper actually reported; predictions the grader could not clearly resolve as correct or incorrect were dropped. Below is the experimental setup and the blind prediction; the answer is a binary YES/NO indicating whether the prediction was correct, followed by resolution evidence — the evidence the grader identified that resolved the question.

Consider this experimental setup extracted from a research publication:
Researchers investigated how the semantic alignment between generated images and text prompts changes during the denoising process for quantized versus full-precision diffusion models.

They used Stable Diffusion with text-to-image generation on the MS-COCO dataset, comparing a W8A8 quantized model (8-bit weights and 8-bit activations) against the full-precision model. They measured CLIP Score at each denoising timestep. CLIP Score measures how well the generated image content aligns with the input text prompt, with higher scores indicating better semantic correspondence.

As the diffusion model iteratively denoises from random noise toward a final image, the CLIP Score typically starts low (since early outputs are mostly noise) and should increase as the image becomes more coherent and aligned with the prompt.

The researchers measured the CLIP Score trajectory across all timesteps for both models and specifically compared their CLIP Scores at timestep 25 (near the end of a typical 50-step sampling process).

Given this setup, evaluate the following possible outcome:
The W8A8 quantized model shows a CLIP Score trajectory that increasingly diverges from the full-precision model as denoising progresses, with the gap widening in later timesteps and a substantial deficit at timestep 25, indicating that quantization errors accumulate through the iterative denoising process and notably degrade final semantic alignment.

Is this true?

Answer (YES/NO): YES